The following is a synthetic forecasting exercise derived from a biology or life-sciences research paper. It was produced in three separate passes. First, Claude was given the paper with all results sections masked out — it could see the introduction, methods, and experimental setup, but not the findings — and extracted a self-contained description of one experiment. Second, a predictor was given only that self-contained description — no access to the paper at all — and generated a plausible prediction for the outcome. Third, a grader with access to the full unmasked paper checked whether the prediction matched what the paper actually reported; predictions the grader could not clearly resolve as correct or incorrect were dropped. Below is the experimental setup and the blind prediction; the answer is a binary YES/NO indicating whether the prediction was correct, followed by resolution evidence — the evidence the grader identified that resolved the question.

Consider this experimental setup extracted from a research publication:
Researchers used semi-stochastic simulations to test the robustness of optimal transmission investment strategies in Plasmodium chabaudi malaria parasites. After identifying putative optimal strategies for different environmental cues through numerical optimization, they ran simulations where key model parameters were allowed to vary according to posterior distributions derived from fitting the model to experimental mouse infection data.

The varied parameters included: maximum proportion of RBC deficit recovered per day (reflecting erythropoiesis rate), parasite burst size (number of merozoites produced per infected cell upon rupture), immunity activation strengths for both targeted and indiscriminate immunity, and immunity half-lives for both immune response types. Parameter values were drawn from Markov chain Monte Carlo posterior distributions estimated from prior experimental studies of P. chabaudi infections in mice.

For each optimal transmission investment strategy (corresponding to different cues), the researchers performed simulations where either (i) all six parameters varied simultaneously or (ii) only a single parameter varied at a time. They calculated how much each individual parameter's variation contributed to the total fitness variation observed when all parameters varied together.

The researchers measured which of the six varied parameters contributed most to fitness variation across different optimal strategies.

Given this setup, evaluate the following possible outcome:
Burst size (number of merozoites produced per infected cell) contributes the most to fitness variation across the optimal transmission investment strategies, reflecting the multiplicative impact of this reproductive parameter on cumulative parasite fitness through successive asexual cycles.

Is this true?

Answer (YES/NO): YES